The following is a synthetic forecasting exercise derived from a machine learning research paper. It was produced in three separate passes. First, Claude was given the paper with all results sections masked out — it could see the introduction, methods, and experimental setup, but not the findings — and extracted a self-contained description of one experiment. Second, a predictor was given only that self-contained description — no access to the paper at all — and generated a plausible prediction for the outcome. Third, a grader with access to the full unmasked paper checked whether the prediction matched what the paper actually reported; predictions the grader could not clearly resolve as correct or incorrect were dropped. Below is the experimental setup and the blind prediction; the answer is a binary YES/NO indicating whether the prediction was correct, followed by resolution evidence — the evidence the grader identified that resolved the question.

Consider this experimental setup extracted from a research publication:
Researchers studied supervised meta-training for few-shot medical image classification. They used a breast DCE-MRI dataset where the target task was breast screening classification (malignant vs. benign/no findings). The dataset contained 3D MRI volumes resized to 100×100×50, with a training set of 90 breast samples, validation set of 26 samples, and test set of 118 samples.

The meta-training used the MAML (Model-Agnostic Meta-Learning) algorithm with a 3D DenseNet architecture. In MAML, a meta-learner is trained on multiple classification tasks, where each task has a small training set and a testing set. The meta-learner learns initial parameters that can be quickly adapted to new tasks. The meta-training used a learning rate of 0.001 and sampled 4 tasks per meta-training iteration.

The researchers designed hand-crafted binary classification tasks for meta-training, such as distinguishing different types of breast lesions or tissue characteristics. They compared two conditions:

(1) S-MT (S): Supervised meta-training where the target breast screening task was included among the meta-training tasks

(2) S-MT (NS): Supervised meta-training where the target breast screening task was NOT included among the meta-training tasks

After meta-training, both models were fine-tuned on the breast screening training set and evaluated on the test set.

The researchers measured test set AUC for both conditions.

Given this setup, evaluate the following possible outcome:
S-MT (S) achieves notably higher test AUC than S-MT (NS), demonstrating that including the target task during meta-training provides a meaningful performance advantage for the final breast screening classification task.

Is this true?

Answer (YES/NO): NO